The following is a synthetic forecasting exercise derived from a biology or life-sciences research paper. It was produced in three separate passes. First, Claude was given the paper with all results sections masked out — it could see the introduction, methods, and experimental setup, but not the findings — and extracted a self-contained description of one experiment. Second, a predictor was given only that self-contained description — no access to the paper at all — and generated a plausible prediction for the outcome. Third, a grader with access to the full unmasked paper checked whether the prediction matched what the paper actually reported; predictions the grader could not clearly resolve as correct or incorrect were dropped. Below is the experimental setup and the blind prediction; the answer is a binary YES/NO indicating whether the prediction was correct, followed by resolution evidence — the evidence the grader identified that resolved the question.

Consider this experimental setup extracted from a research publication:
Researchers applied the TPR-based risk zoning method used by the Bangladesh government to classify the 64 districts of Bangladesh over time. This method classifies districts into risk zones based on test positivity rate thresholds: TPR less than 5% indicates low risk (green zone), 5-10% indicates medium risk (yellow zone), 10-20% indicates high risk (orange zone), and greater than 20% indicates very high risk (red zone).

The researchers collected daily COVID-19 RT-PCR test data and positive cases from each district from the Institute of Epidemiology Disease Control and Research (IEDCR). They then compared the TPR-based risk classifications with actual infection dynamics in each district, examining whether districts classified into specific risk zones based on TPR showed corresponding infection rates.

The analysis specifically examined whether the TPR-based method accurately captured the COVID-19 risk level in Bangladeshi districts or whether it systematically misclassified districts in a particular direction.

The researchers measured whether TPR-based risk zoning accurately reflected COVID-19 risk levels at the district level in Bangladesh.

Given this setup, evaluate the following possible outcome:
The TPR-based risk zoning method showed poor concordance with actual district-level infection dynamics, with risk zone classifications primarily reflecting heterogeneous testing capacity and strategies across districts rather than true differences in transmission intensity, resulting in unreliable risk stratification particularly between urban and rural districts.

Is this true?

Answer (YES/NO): NO